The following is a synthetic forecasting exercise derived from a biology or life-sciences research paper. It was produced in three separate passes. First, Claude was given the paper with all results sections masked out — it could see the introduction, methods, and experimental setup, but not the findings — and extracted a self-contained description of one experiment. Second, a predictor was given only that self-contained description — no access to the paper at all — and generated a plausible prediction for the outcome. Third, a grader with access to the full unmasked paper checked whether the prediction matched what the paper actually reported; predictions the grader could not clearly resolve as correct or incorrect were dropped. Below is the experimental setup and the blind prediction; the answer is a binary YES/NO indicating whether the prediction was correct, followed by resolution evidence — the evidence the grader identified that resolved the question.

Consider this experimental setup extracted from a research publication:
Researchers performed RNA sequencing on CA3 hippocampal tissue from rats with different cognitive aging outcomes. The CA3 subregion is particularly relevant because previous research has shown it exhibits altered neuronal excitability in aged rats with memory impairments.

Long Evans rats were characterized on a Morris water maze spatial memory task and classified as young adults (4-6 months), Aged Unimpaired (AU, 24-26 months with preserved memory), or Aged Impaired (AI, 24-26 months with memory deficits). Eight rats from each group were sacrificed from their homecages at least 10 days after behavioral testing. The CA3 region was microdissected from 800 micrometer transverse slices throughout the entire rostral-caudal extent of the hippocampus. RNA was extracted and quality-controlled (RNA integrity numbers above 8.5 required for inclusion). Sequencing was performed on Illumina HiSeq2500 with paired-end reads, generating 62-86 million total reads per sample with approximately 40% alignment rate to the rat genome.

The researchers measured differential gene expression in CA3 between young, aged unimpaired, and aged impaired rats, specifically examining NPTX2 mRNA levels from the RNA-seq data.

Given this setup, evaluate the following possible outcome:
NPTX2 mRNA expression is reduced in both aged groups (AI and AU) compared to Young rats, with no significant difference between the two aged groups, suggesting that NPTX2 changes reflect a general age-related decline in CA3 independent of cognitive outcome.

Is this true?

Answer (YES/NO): NO